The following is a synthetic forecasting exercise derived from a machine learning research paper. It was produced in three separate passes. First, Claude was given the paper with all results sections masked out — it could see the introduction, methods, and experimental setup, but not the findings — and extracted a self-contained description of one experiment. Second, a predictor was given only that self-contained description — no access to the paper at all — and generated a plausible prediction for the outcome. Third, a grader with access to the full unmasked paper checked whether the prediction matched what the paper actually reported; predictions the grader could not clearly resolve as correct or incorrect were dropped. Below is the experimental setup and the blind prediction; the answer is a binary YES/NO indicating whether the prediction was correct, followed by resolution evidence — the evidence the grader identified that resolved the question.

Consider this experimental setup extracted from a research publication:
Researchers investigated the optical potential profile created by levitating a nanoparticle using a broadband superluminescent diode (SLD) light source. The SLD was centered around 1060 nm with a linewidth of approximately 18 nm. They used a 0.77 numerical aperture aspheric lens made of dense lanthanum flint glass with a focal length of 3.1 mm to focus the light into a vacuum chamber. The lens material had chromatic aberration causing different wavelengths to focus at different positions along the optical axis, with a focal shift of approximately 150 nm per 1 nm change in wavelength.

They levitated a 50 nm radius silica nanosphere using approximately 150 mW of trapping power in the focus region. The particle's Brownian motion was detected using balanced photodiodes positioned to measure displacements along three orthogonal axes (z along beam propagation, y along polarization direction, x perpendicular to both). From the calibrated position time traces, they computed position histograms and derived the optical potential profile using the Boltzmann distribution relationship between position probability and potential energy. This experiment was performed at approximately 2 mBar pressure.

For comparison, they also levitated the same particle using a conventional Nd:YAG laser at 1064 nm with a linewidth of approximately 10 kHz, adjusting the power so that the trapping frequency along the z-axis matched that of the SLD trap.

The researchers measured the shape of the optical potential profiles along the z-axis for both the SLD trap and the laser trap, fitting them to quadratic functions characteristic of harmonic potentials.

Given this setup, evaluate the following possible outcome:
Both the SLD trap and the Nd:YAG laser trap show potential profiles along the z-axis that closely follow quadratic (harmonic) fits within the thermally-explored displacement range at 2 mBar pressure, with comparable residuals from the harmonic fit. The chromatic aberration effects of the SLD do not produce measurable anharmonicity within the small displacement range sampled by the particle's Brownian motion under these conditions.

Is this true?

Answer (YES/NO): YES